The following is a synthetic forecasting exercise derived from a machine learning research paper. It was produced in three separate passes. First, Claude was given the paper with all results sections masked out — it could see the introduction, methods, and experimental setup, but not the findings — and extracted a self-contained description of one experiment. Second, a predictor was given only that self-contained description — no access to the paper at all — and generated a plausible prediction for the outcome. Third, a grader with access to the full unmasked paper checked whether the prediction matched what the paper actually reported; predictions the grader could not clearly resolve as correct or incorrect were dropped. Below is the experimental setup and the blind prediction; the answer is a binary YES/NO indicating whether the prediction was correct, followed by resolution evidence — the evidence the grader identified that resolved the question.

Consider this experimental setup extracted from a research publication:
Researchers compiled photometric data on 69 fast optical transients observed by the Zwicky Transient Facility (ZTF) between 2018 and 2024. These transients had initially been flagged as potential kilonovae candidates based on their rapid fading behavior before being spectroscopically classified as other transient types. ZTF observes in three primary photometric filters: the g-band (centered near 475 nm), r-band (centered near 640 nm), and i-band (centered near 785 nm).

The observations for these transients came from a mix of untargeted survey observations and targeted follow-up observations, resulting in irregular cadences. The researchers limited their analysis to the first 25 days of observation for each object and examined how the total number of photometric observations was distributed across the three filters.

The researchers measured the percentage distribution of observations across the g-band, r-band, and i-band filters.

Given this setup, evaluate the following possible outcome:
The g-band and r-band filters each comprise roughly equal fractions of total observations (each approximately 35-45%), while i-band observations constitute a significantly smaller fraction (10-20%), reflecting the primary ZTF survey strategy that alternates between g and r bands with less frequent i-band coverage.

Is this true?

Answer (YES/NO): NO